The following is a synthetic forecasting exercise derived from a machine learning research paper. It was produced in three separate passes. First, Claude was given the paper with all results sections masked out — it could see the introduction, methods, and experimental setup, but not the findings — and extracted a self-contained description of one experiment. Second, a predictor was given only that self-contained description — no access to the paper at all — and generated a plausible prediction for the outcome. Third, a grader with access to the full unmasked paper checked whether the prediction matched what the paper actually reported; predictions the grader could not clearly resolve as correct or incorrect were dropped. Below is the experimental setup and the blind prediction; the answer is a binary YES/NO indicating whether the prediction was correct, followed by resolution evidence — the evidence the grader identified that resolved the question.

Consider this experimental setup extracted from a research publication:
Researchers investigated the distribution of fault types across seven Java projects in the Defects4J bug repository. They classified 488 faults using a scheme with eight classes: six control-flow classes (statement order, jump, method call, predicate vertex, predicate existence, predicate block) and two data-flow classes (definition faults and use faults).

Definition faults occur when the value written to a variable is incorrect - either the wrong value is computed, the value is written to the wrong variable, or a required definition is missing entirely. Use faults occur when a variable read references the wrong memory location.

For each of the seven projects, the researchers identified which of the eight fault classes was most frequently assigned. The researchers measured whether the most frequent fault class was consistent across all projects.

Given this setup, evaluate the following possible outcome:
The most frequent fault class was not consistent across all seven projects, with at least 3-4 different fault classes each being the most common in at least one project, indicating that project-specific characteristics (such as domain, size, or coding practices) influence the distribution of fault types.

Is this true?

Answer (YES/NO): NO